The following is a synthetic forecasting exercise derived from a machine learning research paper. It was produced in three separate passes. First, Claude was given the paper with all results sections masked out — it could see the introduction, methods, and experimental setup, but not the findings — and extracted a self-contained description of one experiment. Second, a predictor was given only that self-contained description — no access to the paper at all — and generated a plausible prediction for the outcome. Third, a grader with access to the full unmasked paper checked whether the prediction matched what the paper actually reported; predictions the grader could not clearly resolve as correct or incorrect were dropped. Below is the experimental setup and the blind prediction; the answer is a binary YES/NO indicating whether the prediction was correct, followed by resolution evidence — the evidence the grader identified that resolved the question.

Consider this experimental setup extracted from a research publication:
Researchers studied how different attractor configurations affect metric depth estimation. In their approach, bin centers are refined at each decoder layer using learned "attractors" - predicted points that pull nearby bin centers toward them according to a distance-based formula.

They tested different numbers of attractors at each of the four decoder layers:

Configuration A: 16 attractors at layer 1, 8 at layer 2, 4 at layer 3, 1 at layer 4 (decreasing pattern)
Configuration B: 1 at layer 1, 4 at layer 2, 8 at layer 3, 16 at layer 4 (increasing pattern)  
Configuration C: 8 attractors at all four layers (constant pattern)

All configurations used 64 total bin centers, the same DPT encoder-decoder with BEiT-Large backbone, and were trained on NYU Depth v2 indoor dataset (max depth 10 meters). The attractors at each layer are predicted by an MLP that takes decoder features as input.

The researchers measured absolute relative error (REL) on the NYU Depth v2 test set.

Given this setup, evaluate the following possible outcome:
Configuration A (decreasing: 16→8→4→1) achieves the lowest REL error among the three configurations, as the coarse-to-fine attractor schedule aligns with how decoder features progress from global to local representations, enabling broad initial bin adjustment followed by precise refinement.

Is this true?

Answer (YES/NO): YES